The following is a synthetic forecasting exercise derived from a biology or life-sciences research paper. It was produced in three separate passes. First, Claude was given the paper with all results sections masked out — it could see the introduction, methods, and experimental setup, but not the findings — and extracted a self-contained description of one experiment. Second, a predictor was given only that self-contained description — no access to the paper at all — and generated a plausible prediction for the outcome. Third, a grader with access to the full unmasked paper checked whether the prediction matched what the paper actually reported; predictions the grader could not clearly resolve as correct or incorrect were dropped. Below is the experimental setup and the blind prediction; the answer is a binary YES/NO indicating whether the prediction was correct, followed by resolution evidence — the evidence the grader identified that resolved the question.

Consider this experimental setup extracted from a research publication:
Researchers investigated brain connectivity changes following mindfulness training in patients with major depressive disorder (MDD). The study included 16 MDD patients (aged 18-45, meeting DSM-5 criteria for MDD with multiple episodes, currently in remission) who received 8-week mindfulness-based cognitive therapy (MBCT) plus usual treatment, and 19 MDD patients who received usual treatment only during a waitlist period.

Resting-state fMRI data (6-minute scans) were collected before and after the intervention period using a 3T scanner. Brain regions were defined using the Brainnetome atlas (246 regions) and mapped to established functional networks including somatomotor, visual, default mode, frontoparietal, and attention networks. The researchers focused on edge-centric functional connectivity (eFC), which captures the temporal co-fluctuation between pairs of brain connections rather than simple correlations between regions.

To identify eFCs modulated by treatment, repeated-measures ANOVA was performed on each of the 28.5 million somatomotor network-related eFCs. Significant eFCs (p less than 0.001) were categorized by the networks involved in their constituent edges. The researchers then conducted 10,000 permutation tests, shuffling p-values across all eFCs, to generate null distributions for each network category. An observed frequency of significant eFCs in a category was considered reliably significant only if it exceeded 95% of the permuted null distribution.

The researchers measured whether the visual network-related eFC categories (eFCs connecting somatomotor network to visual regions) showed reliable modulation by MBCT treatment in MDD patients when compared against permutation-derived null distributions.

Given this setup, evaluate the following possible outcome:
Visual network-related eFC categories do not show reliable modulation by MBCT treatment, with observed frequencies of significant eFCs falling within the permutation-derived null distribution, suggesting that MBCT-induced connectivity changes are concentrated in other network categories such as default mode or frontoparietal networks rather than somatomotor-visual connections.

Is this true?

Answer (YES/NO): NO